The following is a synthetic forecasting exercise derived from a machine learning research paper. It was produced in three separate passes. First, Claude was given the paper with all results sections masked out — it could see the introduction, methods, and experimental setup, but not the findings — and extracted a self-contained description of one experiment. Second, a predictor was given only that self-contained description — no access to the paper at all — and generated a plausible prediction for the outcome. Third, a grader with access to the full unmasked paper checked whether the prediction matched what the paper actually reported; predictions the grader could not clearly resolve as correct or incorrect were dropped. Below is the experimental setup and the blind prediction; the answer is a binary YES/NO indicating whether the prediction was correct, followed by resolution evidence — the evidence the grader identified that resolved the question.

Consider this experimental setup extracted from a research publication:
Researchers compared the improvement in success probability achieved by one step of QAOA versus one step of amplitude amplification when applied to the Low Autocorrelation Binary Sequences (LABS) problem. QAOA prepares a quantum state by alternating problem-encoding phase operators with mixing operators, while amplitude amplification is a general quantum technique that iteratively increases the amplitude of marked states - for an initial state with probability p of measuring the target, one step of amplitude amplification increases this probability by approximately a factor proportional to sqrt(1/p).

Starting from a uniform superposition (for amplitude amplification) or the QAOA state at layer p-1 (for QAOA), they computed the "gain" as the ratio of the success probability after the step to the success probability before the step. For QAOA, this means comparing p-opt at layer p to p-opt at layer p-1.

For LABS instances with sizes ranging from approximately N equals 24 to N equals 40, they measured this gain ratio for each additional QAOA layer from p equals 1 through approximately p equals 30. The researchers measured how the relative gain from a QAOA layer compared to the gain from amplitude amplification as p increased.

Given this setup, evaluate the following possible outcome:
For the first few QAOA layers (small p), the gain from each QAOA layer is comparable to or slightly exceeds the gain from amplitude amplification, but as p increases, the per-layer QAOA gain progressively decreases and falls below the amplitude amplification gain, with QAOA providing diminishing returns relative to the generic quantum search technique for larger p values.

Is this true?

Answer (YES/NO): NO